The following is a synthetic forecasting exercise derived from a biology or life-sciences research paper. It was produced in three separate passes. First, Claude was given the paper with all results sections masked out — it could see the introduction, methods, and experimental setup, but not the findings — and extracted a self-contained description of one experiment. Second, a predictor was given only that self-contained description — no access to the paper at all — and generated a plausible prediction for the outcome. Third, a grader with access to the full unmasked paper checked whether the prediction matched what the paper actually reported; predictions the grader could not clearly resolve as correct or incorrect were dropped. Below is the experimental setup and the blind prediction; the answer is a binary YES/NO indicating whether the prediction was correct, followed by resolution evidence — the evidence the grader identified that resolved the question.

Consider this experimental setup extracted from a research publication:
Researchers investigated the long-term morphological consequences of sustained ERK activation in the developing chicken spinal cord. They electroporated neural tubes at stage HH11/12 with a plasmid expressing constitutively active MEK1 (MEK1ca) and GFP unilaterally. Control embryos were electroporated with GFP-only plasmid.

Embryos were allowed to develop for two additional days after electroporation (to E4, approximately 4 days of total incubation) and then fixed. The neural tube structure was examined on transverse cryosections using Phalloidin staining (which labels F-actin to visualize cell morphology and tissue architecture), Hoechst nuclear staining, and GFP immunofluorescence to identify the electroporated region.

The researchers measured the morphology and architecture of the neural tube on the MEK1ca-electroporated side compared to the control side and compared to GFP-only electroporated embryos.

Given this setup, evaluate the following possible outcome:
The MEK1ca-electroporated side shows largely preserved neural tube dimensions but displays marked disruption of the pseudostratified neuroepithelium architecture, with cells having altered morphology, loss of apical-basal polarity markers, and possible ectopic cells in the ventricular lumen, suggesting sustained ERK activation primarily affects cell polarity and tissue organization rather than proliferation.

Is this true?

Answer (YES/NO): NO